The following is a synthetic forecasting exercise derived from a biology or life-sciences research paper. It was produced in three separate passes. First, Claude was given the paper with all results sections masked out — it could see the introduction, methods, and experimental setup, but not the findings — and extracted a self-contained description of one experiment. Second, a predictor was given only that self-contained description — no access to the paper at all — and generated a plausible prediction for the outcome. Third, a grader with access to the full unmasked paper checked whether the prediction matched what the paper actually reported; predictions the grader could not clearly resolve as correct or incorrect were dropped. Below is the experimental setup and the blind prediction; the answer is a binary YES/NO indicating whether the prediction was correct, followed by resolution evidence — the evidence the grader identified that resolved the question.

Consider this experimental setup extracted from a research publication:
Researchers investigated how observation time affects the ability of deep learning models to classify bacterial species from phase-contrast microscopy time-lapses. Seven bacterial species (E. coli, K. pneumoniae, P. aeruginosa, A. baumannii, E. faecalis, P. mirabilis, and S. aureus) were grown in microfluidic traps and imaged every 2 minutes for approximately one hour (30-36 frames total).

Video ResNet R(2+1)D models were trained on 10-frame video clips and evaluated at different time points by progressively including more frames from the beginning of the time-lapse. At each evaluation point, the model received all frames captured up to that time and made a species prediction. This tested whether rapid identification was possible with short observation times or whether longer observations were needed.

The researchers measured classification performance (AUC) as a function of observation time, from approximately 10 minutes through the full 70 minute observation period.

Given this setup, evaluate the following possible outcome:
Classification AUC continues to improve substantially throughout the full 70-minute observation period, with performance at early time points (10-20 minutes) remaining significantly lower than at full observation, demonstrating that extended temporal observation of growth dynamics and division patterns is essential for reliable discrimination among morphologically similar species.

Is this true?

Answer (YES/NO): NO